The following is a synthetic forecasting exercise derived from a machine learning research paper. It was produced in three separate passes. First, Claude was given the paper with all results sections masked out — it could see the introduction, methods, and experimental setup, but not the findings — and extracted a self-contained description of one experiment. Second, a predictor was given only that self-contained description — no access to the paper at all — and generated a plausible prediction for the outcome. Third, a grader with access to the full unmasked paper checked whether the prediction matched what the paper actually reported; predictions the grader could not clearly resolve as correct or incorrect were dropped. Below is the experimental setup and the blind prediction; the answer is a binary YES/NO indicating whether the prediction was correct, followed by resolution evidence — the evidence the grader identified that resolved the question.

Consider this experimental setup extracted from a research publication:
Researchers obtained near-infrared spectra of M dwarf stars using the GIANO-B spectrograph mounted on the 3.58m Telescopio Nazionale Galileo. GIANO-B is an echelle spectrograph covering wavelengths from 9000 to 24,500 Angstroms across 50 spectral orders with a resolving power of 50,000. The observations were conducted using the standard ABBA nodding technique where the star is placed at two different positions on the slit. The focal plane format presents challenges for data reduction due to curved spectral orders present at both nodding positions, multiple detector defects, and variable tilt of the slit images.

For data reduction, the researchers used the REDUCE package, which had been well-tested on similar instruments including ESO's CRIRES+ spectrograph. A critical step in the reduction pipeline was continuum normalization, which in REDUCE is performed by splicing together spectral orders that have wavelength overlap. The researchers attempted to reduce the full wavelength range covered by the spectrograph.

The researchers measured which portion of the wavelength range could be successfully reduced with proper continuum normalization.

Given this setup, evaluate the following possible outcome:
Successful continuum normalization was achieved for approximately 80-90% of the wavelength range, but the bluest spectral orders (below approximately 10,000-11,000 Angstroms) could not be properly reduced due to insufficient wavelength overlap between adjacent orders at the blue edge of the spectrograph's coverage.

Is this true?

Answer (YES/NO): NO